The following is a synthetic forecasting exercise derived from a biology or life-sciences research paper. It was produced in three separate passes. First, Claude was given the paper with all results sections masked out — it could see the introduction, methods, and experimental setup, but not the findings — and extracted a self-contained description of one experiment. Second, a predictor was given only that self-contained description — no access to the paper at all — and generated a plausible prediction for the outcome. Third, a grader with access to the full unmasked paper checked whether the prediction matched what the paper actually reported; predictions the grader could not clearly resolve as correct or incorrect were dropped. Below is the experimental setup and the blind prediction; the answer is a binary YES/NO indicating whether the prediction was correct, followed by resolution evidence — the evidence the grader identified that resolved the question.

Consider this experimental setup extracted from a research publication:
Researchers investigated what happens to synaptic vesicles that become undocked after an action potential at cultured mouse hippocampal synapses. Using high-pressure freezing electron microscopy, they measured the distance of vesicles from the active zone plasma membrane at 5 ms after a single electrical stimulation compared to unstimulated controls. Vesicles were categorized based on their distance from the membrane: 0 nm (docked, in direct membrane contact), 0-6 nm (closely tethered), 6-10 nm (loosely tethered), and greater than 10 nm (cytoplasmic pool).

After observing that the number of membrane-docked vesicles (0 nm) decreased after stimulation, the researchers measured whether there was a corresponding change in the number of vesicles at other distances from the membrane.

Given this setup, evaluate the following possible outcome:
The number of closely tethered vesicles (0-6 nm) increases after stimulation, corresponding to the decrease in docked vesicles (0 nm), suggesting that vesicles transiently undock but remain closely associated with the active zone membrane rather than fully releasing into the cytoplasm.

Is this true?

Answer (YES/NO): NO